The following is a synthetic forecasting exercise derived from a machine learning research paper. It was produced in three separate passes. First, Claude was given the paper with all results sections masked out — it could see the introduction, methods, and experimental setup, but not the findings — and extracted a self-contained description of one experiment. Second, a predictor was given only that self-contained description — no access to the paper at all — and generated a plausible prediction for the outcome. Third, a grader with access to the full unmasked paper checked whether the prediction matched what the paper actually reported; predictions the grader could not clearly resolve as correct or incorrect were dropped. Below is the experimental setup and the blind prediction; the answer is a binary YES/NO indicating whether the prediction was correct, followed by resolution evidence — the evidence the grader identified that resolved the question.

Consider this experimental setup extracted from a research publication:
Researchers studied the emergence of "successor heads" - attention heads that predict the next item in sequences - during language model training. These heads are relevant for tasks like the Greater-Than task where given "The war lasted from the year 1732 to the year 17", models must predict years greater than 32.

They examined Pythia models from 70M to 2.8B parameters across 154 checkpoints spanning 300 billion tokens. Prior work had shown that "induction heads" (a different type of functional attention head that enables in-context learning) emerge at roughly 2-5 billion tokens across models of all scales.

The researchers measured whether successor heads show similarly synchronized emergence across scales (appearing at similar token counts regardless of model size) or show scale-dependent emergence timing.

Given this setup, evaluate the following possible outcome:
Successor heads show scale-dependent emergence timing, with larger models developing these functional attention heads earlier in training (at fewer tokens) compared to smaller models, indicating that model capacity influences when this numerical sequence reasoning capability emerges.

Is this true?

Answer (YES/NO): NO